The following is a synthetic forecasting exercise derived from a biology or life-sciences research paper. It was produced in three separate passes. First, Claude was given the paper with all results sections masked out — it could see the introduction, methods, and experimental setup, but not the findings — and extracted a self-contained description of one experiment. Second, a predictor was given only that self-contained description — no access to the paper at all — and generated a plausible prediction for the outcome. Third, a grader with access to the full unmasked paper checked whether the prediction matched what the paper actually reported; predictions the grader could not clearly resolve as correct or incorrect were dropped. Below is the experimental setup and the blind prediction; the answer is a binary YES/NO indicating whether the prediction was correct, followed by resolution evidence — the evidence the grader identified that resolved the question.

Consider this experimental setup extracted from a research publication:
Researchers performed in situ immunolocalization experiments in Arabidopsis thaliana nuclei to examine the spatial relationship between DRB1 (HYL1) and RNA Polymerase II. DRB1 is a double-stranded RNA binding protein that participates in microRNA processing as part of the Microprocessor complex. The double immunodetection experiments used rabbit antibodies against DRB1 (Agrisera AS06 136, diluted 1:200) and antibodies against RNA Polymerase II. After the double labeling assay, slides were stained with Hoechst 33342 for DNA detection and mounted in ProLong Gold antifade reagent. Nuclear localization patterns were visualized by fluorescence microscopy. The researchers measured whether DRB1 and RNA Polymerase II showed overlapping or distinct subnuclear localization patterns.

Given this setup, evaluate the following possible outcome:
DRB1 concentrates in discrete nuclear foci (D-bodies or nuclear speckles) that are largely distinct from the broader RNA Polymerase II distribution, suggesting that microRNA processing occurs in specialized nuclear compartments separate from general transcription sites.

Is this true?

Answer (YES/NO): NO